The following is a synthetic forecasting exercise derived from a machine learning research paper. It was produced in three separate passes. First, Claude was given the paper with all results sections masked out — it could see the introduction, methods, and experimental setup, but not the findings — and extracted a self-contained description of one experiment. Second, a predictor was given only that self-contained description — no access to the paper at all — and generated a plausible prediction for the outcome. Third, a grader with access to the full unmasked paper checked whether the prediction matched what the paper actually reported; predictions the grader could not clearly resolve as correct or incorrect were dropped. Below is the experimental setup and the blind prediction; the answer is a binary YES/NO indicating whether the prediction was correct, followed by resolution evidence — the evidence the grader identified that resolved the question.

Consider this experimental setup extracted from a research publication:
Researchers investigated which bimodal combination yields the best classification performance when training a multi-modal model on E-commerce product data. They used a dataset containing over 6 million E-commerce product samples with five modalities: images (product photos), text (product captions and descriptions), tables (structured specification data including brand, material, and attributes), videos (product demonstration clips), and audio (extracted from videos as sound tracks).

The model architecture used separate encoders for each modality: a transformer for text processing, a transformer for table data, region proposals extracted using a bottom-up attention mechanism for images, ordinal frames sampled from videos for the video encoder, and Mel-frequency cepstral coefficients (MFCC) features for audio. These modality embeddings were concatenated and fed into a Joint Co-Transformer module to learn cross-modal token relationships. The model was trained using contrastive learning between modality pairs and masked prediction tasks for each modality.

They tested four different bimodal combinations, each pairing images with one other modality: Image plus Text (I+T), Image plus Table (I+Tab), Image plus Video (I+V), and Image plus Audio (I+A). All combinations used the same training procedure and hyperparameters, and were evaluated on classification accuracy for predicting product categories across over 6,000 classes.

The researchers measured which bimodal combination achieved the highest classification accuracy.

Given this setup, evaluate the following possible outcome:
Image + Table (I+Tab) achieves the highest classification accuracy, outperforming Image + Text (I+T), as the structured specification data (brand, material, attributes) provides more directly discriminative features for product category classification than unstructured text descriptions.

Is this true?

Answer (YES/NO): NO